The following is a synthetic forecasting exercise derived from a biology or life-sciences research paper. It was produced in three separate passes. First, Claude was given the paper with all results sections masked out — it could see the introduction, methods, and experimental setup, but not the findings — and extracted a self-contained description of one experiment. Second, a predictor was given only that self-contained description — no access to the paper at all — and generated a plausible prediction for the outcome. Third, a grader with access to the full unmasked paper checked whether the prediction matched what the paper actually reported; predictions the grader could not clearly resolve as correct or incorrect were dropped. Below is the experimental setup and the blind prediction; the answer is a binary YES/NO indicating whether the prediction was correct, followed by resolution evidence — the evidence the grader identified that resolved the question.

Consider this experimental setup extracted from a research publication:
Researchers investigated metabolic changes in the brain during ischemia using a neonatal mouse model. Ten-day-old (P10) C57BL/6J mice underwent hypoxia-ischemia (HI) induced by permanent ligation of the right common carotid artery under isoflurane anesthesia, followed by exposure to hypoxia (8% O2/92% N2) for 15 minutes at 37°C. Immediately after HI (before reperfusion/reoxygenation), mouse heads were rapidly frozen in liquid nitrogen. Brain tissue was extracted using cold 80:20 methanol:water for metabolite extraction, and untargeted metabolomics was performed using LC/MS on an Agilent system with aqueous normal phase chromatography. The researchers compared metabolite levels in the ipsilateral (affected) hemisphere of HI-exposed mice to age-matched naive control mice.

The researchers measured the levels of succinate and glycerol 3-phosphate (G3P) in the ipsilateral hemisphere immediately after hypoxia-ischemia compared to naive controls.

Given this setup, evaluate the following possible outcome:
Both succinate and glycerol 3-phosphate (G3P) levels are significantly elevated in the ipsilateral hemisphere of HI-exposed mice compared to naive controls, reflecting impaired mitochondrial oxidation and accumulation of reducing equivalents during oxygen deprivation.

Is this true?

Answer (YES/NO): YES